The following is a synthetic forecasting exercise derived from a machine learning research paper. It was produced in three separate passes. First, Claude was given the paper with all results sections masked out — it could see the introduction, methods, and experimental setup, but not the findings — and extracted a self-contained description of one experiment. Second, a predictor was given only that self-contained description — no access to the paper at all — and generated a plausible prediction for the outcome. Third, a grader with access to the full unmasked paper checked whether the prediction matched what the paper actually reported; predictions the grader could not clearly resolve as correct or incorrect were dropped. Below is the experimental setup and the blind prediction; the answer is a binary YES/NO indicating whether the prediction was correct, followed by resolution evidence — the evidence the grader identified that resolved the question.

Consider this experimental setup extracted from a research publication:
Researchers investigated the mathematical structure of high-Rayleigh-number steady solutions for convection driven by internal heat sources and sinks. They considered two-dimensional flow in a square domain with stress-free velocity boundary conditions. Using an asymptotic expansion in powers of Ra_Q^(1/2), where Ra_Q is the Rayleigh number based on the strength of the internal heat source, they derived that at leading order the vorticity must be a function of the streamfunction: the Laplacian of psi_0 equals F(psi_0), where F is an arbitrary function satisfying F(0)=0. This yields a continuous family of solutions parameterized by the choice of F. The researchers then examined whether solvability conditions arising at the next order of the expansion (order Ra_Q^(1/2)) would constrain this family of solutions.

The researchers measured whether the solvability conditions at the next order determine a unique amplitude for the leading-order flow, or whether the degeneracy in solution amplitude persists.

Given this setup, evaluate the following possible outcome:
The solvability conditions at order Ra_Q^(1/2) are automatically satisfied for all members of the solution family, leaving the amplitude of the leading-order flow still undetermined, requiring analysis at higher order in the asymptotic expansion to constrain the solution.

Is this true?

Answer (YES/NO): NO